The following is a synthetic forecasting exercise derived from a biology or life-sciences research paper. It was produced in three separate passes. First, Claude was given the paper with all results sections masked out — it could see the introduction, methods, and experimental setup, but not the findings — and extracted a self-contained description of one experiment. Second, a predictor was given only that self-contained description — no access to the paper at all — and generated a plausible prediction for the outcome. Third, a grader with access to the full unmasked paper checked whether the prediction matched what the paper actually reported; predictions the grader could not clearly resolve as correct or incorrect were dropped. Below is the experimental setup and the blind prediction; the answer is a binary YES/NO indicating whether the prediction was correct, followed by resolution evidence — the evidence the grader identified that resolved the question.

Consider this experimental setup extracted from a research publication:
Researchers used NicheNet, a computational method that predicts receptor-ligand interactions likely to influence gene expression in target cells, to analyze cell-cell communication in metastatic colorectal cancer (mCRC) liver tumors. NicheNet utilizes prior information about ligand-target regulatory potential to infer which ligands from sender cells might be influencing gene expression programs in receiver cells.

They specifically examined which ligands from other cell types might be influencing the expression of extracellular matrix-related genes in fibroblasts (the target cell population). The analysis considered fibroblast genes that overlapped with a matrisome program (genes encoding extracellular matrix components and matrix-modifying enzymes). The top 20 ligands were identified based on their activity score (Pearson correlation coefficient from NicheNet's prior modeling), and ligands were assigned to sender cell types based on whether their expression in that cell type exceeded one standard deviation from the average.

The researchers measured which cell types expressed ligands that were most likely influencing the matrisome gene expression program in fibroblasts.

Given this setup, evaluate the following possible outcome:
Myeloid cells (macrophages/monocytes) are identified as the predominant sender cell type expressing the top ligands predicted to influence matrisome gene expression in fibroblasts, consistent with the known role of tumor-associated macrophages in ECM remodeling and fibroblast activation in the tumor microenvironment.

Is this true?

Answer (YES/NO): NO